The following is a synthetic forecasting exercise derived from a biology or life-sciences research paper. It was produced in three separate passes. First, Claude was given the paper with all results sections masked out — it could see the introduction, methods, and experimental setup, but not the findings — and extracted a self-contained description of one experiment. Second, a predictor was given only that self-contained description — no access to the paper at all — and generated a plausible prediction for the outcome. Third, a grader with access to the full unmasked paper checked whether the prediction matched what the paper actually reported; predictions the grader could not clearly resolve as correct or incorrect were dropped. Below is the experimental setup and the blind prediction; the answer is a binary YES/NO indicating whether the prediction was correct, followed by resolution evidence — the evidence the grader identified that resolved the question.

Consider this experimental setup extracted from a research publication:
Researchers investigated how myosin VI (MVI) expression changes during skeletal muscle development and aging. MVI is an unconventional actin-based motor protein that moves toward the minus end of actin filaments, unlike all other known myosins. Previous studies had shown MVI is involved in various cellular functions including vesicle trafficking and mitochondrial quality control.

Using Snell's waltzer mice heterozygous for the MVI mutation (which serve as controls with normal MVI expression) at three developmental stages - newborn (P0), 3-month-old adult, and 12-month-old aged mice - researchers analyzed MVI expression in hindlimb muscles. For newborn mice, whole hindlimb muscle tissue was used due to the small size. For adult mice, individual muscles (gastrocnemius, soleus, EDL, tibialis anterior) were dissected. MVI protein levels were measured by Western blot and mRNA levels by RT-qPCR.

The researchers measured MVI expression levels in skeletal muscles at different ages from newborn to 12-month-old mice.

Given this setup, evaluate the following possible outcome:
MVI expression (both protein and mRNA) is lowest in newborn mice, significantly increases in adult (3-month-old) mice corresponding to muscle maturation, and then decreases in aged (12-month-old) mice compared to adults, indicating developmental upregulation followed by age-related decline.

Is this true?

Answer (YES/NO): NO